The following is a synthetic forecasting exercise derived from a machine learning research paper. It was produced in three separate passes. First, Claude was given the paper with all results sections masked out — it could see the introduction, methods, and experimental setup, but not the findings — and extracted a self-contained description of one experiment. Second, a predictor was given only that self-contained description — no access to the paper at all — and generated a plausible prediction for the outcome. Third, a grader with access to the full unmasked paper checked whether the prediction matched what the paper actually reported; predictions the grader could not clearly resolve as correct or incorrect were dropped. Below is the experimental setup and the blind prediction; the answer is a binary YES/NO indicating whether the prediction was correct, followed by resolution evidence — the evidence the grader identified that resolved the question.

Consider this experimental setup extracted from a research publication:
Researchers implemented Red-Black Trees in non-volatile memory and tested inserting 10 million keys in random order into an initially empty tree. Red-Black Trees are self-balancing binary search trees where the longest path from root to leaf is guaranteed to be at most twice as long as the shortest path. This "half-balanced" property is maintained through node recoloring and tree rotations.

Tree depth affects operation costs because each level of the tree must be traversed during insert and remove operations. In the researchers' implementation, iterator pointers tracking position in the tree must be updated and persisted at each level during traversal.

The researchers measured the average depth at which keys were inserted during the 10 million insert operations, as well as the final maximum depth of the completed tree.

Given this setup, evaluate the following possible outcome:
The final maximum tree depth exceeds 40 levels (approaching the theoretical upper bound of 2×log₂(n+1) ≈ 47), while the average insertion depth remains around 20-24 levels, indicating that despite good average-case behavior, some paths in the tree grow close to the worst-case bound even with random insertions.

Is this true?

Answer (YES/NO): NO